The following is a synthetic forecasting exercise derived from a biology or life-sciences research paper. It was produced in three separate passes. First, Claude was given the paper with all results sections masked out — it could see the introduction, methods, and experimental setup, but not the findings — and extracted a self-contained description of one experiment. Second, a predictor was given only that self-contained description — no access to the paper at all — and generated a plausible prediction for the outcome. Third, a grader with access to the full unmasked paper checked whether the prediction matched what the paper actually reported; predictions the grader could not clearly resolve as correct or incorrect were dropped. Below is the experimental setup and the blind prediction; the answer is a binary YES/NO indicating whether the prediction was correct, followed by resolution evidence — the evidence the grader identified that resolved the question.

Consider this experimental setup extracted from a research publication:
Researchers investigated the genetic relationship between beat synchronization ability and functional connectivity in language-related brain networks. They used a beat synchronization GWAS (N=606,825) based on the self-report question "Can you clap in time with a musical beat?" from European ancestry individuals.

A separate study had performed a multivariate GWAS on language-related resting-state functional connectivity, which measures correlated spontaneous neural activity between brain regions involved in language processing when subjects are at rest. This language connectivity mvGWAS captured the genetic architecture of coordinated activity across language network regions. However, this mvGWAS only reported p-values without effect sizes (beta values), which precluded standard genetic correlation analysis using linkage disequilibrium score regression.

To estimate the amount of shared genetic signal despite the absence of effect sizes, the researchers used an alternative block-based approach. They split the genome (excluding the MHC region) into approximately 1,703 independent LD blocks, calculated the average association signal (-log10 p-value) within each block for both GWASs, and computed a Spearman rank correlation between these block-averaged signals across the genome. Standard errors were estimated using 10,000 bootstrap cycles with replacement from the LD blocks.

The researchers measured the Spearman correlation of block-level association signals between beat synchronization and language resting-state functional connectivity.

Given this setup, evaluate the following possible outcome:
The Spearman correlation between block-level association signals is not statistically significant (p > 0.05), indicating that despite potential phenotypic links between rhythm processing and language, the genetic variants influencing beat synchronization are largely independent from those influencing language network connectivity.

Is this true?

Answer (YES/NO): NO